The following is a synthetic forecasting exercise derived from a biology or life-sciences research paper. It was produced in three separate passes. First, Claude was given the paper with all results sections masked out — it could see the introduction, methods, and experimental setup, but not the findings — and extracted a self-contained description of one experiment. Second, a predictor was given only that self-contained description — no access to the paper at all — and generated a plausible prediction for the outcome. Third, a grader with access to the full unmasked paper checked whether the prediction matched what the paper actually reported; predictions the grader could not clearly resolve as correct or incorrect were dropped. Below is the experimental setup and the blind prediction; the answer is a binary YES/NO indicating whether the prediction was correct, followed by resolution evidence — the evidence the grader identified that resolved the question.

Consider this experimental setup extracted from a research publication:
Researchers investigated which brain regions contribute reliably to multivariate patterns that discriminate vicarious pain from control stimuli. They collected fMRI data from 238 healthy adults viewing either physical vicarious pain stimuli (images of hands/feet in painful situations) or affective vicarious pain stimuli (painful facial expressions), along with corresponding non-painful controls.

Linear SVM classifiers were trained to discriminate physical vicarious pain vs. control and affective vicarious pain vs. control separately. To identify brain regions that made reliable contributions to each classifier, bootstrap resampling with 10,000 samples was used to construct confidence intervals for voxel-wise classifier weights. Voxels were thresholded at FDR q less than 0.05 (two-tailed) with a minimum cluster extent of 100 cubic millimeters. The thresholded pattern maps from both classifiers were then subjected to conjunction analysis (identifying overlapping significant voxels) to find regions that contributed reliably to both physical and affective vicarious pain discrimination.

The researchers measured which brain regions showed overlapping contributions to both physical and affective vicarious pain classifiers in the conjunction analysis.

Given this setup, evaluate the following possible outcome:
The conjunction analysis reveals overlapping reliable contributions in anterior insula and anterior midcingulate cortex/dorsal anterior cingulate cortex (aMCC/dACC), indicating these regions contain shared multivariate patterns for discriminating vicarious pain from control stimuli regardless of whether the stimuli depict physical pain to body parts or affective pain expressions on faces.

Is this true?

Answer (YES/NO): NO